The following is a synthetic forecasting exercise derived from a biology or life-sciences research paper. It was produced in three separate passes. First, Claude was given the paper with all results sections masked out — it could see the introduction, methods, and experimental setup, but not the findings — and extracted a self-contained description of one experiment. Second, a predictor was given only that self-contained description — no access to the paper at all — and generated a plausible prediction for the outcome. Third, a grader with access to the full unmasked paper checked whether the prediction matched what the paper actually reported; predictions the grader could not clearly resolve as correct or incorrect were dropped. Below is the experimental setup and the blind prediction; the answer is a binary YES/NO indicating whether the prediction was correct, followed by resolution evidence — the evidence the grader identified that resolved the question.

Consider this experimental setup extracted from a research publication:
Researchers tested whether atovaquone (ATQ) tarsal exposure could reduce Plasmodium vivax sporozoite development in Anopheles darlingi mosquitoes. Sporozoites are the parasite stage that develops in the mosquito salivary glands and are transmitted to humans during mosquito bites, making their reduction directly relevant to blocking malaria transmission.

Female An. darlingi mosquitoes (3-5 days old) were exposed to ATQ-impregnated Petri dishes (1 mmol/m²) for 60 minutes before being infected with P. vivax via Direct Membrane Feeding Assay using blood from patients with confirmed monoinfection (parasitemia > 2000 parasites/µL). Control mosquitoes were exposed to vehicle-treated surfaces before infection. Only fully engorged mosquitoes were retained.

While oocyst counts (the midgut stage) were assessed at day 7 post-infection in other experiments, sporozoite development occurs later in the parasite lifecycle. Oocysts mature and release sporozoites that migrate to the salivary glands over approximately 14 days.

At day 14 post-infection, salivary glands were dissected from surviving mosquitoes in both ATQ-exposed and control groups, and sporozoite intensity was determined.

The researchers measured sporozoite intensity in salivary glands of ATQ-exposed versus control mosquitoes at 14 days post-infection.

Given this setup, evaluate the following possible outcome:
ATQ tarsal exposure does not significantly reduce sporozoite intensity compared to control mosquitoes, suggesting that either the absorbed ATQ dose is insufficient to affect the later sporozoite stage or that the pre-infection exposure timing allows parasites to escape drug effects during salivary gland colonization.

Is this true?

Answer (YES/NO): NO